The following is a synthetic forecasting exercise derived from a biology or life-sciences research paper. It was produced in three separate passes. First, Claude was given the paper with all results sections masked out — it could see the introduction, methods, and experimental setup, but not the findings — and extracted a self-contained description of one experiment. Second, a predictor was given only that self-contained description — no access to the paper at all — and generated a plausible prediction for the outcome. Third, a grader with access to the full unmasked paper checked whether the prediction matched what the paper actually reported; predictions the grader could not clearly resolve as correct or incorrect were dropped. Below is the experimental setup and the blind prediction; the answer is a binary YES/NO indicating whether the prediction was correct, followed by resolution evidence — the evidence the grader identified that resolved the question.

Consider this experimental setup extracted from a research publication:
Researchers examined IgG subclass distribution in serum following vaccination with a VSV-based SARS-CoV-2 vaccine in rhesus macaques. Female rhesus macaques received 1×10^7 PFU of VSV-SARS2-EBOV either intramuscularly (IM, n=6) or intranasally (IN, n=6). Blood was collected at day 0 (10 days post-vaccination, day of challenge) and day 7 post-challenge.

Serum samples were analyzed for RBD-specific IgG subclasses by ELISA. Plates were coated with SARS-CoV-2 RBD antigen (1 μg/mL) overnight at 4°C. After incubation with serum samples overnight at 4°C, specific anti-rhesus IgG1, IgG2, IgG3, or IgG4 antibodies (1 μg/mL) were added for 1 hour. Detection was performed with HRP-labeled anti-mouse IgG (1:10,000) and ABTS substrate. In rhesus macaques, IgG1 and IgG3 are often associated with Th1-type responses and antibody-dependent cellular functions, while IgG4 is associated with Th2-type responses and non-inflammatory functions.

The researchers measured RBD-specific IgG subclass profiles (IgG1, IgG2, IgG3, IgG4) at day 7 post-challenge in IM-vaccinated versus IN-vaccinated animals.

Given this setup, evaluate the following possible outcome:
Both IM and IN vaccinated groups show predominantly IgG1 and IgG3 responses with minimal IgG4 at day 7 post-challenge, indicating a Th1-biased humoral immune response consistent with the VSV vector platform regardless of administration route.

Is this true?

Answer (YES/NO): NO